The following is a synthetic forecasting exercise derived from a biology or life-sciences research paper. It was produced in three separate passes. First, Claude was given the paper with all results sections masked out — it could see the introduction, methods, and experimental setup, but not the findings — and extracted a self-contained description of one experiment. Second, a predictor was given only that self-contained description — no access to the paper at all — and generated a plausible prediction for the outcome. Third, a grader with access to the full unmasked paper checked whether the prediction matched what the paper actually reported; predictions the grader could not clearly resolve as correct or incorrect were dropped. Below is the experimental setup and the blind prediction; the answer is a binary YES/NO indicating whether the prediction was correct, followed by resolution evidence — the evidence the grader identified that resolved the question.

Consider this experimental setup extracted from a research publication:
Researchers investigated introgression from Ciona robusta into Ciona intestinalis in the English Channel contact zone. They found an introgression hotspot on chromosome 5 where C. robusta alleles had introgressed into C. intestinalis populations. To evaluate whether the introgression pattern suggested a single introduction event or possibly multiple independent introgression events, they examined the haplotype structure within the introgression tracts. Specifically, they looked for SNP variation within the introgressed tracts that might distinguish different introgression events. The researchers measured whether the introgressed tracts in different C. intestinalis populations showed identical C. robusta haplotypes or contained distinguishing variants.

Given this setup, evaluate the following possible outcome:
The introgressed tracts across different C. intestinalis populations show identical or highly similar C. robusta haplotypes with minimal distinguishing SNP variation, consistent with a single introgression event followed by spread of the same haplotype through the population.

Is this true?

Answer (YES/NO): NO